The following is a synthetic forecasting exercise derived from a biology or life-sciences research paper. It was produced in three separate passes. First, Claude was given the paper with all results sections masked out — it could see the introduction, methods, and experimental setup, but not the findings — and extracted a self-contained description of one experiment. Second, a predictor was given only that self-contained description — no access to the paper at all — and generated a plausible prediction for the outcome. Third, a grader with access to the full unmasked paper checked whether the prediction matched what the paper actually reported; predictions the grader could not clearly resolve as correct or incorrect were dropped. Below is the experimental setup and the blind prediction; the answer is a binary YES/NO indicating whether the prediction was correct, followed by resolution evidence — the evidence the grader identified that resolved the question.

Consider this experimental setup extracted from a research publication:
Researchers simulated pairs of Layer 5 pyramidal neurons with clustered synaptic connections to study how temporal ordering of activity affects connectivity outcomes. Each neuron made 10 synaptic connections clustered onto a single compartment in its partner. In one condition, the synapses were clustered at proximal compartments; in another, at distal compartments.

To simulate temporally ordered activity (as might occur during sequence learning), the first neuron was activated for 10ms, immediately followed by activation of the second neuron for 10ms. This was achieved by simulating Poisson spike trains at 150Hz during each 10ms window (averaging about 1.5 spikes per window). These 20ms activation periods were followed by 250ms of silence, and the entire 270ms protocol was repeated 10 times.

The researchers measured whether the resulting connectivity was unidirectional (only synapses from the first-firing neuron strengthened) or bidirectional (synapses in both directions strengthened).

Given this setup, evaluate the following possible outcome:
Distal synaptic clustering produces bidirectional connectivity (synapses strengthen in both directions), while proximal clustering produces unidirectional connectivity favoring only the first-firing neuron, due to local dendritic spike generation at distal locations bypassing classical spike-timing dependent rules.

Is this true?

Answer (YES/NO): YES